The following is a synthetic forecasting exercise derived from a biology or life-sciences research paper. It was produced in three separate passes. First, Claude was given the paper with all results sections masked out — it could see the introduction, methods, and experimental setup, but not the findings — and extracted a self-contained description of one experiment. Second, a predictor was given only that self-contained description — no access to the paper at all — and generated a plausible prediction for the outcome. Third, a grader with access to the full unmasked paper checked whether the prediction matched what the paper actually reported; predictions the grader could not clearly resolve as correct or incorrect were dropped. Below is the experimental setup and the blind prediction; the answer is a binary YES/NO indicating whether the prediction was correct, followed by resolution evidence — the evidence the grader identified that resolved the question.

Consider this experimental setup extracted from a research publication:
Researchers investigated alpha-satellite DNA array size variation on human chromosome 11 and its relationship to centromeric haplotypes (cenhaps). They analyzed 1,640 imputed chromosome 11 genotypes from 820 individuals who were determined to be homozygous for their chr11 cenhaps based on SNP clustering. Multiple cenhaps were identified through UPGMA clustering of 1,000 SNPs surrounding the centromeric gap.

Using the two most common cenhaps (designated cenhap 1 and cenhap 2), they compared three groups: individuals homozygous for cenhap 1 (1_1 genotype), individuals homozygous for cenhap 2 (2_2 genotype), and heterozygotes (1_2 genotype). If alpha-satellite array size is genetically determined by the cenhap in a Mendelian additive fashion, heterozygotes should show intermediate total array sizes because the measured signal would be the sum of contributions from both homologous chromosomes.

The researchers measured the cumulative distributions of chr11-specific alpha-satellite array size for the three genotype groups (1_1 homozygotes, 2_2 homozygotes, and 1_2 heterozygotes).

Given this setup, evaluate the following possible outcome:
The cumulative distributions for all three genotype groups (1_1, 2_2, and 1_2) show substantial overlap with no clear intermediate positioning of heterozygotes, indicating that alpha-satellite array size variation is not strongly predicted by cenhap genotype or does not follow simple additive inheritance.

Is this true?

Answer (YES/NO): NO